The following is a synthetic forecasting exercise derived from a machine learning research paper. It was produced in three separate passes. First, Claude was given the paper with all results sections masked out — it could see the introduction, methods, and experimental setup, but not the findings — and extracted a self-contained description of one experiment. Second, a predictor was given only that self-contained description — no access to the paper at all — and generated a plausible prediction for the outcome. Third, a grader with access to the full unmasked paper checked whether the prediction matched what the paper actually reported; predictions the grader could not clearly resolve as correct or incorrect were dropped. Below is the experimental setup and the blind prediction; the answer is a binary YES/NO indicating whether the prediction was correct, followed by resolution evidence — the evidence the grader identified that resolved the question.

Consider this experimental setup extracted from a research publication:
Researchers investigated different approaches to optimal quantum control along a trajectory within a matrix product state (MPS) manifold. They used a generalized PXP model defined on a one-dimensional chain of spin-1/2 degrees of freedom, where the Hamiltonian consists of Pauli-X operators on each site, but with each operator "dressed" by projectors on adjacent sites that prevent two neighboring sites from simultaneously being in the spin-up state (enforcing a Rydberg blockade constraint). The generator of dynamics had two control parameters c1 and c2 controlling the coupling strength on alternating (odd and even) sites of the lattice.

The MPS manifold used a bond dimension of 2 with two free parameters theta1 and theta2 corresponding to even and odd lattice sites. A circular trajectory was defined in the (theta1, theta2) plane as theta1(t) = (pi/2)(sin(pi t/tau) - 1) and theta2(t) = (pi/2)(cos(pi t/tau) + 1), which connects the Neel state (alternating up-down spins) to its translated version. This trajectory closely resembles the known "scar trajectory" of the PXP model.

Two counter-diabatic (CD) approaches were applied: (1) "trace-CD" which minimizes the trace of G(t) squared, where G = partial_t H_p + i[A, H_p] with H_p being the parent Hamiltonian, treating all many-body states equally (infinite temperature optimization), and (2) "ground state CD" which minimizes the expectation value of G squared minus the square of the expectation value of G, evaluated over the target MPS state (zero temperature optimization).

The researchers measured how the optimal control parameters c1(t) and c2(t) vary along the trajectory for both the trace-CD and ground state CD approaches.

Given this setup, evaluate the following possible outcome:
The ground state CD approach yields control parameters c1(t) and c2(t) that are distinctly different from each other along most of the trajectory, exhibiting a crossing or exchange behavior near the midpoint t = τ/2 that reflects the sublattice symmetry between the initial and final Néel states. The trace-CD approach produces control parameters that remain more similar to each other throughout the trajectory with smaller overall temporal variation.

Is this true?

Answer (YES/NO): NO